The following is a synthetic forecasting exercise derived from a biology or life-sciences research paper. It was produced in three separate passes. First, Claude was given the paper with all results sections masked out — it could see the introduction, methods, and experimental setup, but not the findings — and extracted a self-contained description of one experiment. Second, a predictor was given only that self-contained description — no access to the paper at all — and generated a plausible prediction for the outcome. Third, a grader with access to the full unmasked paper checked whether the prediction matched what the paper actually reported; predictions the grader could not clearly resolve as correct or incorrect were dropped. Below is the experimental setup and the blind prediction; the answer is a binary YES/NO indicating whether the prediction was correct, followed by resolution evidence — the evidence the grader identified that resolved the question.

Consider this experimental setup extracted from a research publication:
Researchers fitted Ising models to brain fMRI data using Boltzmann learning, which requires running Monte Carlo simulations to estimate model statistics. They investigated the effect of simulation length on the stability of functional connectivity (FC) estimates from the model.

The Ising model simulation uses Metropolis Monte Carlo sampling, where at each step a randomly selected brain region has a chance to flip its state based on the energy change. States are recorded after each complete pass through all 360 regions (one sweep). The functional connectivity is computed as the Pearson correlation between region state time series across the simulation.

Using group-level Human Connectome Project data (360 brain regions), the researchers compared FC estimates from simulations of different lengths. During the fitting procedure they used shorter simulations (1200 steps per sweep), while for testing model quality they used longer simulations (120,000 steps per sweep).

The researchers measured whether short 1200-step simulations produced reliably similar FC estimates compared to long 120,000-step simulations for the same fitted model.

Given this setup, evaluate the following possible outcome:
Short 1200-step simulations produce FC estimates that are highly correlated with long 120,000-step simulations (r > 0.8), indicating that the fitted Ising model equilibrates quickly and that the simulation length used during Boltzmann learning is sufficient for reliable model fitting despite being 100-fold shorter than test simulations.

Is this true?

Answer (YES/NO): NO